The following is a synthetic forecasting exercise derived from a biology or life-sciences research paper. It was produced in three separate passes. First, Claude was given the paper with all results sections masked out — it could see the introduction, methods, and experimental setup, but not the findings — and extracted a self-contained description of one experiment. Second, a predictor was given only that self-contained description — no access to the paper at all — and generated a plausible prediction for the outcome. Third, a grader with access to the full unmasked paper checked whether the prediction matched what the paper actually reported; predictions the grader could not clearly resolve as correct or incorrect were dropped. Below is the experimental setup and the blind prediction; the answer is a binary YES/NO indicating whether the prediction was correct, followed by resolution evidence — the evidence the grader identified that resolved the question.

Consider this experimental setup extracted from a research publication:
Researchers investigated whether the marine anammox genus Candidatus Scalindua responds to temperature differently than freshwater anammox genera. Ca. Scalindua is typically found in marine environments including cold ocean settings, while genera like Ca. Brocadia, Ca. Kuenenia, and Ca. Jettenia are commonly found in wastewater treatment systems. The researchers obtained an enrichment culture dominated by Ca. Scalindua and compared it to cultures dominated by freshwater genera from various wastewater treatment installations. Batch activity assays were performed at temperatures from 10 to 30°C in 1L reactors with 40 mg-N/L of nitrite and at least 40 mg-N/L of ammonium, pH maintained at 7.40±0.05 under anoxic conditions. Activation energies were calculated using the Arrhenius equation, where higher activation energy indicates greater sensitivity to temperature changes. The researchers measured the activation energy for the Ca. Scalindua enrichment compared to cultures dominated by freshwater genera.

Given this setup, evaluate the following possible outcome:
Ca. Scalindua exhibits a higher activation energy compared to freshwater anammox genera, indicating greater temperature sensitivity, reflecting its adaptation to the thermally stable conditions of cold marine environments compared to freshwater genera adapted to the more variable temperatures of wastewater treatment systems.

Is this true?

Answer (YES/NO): NO